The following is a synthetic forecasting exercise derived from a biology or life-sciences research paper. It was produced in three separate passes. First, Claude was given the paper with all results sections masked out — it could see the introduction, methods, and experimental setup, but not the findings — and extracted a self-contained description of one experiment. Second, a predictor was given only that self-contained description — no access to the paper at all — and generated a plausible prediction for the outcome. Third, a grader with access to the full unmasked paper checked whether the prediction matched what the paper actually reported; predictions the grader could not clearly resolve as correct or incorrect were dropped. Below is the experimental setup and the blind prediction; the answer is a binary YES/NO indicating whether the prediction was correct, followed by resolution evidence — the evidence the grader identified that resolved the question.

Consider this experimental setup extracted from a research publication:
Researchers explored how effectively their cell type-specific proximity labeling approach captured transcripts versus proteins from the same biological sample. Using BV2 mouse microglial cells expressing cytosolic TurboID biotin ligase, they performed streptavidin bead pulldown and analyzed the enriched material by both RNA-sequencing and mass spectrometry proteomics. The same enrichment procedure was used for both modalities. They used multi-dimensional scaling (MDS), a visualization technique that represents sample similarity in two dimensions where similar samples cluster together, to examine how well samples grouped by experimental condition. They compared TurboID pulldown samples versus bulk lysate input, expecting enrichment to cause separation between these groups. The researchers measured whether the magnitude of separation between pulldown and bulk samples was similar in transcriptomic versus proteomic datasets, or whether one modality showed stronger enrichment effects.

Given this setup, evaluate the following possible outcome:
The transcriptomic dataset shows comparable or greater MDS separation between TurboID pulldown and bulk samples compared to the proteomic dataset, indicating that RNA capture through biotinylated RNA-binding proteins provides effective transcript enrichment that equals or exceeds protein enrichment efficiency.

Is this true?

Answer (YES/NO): NO